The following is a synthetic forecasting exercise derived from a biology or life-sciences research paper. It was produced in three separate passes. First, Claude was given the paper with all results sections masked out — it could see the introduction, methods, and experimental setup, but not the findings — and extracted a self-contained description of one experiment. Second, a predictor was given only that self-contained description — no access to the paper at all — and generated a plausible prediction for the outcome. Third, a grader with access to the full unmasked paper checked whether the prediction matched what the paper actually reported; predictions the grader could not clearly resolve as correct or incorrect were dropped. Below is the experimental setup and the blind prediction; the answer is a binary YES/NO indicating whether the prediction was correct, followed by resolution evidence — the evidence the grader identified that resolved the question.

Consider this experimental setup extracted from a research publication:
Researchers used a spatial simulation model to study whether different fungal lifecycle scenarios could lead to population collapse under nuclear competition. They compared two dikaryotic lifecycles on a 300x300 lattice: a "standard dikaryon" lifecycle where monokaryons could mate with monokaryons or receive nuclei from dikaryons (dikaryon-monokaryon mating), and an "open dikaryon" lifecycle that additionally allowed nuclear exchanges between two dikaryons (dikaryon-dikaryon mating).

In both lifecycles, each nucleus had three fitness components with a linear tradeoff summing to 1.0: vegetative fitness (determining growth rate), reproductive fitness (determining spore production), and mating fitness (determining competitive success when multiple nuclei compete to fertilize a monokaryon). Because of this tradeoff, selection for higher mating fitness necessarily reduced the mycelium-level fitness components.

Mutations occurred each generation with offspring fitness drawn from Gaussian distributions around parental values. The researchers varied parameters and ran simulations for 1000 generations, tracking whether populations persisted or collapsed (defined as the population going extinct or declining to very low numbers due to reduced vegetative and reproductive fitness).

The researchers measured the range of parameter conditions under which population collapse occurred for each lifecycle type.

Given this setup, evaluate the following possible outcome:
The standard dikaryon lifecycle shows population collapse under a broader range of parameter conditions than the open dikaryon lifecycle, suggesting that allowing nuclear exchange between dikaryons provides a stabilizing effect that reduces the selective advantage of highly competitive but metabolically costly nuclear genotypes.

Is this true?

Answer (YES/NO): NO